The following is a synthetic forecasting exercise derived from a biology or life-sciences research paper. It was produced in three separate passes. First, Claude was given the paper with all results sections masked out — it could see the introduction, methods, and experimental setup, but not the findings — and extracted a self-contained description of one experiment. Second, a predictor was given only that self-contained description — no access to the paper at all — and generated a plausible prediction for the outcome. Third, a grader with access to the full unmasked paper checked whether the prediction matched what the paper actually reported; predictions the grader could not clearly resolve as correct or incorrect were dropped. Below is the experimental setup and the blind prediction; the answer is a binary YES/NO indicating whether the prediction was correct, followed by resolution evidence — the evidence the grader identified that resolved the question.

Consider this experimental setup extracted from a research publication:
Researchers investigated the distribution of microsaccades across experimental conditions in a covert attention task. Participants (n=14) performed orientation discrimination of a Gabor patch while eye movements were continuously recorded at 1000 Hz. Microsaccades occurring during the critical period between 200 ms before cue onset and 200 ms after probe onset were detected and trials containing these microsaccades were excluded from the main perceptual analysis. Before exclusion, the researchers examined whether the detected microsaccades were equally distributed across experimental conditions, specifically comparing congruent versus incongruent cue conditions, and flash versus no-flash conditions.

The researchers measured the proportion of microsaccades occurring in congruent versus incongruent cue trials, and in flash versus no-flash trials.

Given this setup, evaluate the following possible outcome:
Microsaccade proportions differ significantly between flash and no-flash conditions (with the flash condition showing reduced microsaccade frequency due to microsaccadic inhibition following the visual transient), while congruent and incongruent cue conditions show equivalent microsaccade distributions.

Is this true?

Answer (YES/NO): NO